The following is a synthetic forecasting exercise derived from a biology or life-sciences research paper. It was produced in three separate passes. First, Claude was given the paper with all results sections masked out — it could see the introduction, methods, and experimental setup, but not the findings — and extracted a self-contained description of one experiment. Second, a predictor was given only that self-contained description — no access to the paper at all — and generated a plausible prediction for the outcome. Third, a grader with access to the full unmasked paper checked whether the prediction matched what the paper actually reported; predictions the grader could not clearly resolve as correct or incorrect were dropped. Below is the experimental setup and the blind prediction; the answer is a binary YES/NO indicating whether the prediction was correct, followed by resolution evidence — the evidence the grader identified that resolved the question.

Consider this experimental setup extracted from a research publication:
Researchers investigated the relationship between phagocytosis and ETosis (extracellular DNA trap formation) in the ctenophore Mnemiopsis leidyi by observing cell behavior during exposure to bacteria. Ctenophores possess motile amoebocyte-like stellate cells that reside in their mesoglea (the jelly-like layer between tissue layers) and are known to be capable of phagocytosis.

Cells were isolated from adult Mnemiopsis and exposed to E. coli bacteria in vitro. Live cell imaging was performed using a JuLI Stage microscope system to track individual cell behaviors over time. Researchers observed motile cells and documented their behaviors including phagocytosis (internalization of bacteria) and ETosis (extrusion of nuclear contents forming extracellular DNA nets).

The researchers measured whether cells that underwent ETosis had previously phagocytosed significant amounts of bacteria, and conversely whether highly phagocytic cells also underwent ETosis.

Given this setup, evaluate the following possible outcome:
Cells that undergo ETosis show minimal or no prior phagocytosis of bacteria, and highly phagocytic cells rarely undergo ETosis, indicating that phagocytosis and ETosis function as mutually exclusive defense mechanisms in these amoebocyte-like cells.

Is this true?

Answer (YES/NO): YES